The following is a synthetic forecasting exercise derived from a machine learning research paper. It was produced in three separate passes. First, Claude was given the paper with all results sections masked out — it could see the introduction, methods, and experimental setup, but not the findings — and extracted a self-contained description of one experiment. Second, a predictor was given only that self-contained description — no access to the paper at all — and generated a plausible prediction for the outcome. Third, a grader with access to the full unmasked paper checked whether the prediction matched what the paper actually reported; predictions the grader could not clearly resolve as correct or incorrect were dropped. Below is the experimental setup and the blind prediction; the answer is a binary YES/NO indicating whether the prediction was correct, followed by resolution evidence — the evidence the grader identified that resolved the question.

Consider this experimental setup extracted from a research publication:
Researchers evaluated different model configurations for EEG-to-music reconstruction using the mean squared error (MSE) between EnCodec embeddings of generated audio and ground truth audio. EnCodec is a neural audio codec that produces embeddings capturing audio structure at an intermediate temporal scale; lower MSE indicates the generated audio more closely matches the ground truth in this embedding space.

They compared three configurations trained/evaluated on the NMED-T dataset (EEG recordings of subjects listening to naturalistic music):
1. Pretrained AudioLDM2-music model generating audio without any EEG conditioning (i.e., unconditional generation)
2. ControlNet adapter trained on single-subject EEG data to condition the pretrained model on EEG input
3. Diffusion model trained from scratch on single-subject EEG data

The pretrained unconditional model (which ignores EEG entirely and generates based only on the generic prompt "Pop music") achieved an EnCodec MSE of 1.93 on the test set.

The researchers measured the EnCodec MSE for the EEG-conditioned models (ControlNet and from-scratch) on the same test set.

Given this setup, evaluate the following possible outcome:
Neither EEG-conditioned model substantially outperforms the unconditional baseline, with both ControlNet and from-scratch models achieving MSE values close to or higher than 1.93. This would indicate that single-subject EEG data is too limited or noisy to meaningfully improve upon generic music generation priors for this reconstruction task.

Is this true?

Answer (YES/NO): YES